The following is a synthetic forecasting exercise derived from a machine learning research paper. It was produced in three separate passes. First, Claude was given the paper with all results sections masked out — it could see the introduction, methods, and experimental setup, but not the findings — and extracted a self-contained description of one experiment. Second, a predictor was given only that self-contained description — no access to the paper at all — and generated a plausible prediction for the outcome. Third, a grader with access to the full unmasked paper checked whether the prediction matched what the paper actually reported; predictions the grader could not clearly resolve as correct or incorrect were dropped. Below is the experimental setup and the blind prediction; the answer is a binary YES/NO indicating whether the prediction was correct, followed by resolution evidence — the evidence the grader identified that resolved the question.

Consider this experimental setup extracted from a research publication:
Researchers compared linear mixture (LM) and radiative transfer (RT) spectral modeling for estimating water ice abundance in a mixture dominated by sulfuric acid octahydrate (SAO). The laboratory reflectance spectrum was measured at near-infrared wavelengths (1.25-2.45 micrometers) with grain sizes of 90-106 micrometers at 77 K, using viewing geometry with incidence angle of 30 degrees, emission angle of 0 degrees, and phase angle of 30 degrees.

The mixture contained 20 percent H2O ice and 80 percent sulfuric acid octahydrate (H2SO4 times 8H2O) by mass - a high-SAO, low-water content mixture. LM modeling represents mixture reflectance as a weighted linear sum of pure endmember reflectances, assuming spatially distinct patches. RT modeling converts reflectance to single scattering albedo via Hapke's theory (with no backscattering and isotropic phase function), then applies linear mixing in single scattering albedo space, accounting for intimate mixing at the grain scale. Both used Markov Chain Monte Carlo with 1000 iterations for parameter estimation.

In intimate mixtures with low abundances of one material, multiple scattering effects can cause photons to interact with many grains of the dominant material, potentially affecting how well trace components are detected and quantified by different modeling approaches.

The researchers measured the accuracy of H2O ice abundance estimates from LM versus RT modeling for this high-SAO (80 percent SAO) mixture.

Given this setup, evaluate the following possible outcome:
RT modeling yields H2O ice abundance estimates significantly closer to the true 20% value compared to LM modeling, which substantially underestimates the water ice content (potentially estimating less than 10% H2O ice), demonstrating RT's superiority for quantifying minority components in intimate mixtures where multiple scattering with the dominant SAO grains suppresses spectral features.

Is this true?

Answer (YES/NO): NO